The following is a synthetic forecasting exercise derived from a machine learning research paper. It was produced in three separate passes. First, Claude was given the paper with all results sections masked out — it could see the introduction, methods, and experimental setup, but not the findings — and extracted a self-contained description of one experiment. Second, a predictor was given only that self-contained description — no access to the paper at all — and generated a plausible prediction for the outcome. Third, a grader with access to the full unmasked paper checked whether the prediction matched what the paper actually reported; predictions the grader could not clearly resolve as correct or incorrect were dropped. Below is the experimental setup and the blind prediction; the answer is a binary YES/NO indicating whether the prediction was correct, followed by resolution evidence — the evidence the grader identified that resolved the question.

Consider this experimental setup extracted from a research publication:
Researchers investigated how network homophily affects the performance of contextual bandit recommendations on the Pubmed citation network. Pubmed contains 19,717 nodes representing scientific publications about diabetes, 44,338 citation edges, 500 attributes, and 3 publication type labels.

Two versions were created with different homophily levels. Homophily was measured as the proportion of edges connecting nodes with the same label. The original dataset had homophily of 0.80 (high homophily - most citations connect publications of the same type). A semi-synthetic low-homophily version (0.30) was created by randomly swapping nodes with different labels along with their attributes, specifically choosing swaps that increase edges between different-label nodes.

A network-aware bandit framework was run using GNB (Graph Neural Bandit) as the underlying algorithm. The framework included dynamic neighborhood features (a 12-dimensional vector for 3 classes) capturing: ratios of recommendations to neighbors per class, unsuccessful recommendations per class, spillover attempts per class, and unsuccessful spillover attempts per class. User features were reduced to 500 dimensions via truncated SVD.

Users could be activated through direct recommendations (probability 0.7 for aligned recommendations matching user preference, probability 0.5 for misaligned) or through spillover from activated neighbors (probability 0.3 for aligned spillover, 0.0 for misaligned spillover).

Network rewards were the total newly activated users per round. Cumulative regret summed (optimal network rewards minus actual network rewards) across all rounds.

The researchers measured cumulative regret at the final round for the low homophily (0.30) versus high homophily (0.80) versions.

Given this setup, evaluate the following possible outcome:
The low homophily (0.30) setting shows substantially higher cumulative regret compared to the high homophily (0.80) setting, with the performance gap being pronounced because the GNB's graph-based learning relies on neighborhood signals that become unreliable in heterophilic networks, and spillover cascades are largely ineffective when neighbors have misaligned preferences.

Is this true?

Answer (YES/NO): NO